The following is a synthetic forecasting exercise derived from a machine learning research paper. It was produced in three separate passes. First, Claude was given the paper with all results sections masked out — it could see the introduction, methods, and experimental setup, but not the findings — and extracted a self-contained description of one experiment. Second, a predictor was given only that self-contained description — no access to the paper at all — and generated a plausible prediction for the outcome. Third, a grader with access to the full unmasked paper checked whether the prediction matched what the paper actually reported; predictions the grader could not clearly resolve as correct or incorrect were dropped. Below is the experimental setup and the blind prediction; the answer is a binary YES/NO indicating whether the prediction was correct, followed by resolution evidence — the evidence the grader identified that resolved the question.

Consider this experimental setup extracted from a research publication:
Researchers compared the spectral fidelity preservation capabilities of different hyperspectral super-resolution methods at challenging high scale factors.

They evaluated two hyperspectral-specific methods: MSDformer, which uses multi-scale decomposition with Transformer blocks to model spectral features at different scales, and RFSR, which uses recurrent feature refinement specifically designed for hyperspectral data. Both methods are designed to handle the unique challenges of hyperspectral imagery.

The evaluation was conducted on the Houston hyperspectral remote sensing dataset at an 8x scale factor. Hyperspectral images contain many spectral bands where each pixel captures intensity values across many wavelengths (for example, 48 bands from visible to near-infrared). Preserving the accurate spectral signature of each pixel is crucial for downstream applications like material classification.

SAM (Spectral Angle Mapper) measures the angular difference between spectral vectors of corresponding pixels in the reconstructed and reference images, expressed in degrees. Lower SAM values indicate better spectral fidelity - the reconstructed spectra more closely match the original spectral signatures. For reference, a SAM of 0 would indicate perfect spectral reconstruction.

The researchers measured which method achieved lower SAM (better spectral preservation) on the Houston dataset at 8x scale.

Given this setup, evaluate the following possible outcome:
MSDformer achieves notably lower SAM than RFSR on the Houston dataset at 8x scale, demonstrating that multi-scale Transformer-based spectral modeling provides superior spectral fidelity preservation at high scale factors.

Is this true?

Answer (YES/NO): YES